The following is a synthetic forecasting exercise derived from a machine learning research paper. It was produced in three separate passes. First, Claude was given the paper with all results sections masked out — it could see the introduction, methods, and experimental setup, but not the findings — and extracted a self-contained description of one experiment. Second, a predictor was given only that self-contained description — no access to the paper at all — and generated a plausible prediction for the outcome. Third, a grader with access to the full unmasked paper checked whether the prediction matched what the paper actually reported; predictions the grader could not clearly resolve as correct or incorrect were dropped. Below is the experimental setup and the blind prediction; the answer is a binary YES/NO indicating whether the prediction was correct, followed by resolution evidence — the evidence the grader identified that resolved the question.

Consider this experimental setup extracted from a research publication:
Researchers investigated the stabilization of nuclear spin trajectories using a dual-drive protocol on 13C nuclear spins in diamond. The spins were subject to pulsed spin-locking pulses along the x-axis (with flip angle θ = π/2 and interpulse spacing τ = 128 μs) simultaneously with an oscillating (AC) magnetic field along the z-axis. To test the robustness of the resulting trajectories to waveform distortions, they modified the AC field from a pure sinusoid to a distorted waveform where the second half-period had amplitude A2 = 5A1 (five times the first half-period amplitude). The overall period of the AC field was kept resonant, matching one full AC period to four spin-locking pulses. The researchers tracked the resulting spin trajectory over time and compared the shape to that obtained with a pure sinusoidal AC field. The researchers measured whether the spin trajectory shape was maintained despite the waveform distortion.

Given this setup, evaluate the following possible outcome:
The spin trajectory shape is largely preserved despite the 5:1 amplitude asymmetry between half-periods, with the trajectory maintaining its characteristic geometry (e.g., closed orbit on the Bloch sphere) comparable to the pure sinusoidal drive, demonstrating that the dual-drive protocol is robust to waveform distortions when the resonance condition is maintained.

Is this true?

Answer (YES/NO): YES